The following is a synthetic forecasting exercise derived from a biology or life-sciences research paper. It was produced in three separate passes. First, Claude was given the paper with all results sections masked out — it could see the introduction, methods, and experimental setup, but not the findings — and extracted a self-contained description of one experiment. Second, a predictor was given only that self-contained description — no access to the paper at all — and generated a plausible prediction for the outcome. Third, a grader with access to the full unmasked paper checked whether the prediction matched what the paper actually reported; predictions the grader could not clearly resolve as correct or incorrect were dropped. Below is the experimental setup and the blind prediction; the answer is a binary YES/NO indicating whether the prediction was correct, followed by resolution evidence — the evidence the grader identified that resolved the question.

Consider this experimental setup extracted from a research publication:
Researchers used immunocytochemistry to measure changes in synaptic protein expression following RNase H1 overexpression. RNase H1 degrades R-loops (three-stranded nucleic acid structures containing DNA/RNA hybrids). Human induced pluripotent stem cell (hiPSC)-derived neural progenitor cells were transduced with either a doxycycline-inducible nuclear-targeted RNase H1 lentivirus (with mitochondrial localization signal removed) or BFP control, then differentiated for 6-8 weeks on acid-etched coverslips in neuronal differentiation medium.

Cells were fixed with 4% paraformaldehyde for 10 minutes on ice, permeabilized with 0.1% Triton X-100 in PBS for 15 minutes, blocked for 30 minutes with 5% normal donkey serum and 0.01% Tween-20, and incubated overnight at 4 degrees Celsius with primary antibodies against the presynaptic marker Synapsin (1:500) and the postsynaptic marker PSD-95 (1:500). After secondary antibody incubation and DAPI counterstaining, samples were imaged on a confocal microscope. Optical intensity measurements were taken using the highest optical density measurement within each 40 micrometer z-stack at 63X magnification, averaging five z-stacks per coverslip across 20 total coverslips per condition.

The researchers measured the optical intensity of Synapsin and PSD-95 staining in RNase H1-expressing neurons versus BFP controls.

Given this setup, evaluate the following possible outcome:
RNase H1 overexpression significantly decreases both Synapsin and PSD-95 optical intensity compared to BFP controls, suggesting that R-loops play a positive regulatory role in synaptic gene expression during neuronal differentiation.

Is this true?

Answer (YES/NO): NO